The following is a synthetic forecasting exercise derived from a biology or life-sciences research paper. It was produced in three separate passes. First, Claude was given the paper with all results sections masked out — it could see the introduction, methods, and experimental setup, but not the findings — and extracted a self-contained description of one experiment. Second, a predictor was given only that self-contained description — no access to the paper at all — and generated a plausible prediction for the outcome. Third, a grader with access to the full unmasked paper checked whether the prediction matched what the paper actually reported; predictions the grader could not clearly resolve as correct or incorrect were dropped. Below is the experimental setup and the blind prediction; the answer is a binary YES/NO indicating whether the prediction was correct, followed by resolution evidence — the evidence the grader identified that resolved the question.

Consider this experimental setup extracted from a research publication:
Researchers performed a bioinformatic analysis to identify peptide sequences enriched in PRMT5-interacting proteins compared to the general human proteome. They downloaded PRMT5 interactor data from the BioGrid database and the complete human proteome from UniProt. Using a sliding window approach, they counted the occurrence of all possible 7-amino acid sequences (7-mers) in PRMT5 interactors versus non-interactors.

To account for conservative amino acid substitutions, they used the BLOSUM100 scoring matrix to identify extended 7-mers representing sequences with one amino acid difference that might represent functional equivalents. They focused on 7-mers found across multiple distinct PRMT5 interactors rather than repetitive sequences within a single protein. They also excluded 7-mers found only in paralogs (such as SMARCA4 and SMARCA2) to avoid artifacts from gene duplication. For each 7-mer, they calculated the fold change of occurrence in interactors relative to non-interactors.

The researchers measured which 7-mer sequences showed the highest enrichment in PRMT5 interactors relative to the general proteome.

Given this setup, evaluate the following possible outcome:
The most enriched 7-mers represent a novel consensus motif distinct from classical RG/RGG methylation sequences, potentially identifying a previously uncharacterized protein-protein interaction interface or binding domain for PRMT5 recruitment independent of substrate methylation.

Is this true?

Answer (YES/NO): YES